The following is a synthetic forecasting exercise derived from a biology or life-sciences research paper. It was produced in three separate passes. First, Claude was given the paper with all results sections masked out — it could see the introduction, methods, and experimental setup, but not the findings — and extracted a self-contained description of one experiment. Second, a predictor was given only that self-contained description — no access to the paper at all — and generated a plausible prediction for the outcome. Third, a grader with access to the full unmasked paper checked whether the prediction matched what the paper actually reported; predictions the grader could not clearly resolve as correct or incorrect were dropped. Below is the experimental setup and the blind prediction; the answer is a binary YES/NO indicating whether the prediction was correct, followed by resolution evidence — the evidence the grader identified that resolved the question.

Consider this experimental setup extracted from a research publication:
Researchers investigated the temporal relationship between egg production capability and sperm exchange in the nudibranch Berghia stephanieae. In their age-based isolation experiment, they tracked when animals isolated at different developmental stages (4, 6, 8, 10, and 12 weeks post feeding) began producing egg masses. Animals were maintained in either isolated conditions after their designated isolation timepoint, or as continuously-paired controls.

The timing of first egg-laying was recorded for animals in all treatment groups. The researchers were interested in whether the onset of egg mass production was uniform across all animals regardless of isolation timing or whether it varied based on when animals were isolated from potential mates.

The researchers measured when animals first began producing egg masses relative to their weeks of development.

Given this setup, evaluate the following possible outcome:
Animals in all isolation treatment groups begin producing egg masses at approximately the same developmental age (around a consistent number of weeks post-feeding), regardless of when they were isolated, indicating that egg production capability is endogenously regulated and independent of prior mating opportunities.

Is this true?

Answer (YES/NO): YES